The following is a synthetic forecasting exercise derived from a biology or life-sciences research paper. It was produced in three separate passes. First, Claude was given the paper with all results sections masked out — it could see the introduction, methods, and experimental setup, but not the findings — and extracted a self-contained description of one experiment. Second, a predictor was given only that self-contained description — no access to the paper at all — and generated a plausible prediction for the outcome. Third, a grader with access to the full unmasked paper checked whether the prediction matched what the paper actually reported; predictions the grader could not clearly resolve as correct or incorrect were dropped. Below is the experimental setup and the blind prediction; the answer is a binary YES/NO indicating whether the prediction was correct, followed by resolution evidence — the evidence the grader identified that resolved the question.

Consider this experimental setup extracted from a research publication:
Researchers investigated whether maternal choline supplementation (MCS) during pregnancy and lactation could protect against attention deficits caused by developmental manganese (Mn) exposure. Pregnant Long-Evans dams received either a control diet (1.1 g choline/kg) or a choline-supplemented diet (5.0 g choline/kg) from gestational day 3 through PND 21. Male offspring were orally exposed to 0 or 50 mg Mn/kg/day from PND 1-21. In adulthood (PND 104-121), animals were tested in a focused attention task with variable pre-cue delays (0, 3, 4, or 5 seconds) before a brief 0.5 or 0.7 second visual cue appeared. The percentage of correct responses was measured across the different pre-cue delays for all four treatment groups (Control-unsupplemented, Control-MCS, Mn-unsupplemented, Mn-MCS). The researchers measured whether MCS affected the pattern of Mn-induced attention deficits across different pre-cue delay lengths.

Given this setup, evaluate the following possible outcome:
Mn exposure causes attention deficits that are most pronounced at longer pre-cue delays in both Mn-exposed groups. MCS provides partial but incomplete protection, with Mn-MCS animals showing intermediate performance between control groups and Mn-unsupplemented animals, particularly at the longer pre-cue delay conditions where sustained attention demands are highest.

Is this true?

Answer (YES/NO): NO